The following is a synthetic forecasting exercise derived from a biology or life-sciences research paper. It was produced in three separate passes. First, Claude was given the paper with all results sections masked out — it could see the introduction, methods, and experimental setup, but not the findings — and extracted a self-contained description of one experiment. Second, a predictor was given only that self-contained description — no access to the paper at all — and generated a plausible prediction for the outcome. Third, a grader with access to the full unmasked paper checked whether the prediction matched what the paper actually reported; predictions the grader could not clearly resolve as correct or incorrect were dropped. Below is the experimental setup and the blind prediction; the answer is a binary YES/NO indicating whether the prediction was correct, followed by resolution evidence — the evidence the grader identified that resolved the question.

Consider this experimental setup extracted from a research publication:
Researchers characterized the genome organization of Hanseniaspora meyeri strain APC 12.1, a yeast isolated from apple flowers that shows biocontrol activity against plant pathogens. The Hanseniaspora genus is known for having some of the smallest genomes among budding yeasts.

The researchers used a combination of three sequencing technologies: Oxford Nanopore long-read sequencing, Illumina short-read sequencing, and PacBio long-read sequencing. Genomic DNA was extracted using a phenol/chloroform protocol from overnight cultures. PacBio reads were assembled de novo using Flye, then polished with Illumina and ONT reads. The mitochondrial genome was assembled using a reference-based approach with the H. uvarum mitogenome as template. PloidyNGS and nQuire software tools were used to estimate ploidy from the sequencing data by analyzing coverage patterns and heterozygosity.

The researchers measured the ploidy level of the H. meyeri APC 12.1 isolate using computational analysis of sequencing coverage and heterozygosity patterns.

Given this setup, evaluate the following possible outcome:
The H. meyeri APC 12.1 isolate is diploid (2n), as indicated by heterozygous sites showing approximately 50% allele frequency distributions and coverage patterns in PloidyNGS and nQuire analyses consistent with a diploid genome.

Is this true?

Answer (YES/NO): YES